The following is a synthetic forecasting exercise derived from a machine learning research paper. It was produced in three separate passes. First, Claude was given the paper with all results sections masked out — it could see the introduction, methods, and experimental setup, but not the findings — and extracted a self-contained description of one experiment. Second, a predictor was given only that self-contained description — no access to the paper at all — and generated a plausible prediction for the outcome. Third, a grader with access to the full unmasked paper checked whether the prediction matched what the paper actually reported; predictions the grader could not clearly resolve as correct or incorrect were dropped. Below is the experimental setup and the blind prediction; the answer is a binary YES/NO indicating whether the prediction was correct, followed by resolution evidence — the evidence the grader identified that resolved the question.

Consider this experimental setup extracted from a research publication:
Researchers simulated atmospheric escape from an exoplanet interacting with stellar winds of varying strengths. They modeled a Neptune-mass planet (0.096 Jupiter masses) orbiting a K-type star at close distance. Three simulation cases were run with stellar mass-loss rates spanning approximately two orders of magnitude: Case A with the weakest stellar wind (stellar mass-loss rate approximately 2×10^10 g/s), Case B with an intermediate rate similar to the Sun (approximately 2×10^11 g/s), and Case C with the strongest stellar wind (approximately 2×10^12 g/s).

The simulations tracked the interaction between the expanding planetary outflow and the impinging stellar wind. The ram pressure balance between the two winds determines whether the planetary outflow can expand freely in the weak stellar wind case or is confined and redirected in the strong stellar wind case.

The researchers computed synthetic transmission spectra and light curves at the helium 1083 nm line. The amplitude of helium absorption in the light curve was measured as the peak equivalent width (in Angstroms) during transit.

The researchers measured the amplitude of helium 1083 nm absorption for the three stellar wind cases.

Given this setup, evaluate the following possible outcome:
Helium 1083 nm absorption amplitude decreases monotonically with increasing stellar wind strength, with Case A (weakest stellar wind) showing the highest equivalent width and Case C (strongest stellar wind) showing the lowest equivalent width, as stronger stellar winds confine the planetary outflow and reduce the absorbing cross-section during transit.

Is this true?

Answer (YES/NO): NO